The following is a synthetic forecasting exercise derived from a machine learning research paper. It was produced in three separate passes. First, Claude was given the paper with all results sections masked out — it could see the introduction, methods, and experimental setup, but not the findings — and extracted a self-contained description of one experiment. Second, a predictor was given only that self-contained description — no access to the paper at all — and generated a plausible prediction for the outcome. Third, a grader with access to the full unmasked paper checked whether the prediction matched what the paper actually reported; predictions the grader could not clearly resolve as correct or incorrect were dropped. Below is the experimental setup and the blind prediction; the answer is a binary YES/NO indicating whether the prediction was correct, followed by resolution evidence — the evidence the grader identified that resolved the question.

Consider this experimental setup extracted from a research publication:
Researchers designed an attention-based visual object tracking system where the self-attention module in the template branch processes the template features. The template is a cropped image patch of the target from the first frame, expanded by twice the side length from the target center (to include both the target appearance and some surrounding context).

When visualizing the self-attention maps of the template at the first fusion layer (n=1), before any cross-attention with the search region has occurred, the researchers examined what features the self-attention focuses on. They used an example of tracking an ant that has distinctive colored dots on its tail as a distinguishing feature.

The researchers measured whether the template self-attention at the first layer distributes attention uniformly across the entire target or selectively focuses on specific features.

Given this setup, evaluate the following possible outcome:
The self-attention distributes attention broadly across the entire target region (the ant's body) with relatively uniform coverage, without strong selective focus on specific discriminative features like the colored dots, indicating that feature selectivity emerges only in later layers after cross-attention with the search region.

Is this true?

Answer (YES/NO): NO